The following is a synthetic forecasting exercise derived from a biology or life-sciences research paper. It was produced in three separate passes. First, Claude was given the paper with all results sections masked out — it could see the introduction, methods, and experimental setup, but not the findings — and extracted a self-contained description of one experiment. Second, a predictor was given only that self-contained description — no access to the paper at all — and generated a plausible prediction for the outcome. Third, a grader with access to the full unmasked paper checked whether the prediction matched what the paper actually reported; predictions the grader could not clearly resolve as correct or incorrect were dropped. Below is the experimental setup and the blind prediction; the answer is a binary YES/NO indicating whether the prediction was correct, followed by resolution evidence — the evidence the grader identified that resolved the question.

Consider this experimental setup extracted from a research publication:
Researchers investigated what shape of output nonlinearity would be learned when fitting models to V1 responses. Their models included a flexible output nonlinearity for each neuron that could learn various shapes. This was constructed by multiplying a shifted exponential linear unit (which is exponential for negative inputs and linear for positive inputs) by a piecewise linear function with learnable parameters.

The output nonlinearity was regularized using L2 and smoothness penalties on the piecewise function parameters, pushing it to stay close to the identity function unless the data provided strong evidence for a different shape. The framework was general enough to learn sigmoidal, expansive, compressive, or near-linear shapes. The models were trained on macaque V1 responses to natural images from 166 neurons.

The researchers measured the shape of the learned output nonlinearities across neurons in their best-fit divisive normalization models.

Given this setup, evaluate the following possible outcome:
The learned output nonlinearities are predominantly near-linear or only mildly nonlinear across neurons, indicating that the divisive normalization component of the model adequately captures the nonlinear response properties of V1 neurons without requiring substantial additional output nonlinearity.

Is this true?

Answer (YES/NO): YES